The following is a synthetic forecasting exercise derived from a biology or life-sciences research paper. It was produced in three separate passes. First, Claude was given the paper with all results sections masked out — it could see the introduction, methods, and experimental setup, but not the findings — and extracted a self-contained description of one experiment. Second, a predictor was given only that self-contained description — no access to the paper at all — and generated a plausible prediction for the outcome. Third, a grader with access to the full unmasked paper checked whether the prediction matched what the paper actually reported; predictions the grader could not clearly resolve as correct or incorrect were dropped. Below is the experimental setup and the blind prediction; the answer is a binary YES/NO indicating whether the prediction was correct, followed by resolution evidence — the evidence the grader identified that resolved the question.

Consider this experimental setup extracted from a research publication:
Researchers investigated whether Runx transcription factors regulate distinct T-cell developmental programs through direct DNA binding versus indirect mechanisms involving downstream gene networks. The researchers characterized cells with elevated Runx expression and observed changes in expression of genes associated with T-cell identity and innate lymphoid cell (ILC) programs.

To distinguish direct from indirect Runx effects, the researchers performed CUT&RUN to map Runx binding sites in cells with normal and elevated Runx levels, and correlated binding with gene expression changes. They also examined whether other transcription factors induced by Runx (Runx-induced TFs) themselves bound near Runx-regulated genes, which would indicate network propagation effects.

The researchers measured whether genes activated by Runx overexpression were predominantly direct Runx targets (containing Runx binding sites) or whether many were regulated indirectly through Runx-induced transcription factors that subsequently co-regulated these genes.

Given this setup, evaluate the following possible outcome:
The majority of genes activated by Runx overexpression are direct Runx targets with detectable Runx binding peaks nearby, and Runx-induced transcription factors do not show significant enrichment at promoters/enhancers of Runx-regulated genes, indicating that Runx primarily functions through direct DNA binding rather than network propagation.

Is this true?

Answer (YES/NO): NO